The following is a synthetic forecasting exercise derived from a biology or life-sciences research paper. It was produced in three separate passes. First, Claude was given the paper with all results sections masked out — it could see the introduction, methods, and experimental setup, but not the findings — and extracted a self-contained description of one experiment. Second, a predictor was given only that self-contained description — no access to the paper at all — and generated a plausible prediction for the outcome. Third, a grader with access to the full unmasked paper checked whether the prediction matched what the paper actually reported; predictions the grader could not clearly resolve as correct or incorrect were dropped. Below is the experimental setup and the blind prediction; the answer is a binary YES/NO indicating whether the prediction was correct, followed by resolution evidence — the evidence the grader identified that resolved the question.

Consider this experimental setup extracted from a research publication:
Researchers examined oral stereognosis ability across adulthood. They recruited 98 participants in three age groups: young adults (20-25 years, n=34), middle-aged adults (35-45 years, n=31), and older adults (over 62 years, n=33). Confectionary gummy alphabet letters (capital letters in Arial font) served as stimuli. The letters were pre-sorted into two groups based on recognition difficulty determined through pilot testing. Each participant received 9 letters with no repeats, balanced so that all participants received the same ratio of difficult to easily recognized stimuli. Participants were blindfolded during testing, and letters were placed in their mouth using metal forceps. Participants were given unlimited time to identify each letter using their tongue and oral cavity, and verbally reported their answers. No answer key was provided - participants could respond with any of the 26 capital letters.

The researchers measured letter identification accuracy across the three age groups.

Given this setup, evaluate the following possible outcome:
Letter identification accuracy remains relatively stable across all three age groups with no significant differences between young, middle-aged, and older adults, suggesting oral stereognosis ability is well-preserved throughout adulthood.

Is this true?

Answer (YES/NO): NO